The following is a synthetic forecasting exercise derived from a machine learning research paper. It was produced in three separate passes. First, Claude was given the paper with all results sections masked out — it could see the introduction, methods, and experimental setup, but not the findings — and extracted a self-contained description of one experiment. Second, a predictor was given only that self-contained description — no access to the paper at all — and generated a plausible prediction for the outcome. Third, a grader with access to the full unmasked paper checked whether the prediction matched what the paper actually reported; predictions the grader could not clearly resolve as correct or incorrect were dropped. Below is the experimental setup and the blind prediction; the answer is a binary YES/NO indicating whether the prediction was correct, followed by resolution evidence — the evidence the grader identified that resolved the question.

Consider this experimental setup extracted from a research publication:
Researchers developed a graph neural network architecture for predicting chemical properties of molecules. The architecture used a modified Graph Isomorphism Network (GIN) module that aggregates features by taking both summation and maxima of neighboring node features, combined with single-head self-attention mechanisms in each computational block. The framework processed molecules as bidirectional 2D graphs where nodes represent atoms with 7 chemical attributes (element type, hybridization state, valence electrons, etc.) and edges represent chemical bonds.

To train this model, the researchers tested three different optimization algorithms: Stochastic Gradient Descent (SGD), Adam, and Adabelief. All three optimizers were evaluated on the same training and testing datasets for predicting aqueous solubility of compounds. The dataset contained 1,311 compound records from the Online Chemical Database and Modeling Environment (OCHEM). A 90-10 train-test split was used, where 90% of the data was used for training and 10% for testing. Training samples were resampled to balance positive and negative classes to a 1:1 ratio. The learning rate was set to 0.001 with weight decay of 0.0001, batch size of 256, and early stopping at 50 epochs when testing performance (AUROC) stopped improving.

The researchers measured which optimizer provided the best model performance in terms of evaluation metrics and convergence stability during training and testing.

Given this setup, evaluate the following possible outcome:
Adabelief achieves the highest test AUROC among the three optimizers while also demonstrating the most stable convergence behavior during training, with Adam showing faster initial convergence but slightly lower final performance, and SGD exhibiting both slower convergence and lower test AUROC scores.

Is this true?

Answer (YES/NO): NO